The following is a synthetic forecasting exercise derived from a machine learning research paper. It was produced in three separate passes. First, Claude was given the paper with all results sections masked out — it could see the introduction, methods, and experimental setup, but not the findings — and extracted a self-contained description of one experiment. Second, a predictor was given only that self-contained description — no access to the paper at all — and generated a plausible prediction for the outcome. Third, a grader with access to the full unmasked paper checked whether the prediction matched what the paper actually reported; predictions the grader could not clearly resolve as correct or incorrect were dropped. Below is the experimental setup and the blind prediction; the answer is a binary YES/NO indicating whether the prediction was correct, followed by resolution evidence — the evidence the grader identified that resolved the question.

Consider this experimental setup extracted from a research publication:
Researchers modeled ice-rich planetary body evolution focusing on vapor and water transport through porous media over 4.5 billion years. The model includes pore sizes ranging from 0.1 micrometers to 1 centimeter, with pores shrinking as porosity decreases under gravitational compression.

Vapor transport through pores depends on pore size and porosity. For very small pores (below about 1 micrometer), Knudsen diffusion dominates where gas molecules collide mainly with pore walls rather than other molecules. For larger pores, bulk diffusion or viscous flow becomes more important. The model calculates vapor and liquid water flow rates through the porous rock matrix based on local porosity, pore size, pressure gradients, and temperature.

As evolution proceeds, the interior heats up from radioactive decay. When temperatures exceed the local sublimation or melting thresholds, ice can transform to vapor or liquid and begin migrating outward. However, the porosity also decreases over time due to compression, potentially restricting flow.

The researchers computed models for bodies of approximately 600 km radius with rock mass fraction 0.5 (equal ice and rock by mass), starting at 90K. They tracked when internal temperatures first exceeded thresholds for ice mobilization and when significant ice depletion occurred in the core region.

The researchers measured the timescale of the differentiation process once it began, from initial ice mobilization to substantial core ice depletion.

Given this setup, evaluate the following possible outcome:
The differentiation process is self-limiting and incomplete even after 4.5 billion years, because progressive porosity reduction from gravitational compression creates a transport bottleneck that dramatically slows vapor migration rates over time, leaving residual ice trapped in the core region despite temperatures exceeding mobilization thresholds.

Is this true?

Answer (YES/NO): NO